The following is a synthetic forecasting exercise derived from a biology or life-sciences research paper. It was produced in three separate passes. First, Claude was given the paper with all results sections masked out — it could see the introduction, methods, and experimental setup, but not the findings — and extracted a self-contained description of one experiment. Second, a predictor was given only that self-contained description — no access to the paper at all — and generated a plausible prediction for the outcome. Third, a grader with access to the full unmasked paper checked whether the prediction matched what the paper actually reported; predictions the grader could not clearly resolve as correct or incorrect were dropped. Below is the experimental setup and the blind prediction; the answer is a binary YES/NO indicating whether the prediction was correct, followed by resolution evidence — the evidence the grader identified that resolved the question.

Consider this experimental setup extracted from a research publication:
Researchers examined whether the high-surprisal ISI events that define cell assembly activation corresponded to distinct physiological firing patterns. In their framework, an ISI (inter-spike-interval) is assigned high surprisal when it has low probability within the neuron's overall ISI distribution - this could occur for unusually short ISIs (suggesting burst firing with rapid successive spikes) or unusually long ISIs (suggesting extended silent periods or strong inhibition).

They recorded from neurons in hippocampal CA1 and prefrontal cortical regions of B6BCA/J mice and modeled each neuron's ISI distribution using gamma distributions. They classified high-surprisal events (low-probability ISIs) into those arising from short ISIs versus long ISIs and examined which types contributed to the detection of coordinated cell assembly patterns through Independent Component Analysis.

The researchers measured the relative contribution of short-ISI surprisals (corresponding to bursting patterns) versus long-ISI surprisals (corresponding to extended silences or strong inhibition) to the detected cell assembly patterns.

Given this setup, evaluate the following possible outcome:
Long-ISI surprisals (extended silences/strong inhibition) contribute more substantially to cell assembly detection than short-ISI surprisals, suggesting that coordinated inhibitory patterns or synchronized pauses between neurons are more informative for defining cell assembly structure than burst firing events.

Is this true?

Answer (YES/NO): NO